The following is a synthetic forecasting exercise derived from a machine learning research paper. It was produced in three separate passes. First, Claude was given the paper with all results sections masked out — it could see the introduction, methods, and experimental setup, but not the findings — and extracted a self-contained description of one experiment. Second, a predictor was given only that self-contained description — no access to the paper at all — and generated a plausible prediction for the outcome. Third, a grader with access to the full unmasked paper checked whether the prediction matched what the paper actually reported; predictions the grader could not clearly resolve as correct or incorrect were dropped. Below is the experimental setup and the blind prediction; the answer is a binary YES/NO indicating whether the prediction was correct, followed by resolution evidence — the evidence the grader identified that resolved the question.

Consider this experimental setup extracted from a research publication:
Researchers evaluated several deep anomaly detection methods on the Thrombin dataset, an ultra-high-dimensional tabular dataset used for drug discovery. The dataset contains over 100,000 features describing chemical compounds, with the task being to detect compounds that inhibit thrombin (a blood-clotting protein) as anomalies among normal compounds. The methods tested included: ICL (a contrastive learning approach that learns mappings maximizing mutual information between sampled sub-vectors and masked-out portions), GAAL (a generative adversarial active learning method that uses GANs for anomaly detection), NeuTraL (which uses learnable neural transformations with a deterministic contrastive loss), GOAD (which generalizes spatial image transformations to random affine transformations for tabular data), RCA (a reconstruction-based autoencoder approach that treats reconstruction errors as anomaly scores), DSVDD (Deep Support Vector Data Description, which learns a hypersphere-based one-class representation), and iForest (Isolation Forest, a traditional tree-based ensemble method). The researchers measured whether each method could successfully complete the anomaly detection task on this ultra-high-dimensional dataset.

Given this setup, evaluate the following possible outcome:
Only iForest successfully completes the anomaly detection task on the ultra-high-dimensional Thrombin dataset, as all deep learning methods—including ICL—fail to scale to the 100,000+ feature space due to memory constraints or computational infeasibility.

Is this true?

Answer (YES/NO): NO